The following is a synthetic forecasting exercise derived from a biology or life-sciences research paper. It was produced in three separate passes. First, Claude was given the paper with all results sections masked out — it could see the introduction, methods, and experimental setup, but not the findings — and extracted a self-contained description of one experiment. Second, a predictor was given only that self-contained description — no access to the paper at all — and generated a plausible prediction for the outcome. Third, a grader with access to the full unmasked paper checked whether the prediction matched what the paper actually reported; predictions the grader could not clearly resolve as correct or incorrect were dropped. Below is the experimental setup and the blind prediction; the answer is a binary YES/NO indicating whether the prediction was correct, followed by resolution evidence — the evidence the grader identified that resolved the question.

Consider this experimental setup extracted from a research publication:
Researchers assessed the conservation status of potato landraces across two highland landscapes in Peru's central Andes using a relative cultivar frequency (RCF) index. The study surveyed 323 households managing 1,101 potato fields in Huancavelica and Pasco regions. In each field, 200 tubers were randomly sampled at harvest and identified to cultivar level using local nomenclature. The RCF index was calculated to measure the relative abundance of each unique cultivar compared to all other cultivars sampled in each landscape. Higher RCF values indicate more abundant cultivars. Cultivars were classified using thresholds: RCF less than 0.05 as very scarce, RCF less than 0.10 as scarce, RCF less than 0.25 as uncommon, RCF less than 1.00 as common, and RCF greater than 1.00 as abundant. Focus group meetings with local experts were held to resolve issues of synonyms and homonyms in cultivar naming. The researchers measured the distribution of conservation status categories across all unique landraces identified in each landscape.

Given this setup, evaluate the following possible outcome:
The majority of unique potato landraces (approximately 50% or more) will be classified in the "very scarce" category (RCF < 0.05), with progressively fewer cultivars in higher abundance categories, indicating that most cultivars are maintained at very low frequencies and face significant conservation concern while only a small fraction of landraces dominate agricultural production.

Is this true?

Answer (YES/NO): NO